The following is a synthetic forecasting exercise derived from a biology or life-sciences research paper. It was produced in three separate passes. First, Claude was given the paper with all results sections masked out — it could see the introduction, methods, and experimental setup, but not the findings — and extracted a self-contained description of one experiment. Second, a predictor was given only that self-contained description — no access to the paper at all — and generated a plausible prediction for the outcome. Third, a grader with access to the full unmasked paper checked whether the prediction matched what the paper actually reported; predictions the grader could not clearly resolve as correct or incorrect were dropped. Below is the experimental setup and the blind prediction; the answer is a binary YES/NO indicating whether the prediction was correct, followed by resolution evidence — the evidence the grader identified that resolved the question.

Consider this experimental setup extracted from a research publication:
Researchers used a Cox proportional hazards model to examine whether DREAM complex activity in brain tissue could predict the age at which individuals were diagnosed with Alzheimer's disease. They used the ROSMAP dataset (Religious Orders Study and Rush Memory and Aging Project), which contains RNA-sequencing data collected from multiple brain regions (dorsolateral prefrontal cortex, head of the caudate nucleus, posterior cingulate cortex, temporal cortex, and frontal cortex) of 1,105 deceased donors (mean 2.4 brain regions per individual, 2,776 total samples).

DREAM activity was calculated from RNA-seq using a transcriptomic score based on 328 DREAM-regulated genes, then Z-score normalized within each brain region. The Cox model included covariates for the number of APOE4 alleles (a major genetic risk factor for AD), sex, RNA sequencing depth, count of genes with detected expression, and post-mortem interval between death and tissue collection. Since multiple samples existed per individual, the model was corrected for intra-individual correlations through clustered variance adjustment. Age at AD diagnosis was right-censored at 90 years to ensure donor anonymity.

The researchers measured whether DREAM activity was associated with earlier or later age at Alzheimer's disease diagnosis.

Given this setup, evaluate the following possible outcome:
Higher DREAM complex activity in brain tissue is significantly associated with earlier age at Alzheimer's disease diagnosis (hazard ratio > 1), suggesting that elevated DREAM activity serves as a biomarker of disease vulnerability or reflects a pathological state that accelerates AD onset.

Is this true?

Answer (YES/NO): YES